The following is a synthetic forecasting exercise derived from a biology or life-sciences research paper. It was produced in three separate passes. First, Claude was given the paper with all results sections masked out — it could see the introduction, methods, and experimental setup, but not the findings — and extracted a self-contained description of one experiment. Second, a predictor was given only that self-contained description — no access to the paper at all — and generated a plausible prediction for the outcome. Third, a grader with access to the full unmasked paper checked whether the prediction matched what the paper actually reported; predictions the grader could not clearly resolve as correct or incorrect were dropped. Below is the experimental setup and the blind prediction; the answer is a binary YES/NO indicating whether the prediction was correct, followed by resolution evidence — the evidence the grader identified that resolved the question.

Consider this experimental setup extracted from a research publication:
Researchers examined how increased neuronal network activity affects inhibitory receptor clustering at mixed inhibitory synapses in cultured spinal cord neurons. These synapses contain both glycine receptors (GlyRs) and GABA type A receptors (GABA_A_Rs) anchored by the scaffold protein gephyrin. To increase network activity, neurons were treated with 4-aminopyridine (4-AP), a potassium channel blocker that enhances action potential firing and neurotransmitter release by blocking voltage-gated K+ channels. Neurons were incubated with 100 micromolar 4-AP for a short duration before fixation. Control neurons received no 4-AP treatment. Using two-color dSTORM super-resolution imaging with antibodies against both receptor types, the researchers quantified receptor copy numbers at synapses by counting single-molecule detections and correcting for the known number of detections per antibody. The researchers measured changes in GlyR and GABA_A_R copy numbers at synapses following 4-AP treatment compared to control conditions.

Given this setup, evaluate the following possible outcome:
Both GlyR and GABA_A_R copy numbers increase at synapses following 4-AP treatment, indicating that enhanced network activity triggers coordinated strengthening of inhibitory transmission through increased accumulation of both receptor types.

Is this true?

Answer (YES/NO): NO